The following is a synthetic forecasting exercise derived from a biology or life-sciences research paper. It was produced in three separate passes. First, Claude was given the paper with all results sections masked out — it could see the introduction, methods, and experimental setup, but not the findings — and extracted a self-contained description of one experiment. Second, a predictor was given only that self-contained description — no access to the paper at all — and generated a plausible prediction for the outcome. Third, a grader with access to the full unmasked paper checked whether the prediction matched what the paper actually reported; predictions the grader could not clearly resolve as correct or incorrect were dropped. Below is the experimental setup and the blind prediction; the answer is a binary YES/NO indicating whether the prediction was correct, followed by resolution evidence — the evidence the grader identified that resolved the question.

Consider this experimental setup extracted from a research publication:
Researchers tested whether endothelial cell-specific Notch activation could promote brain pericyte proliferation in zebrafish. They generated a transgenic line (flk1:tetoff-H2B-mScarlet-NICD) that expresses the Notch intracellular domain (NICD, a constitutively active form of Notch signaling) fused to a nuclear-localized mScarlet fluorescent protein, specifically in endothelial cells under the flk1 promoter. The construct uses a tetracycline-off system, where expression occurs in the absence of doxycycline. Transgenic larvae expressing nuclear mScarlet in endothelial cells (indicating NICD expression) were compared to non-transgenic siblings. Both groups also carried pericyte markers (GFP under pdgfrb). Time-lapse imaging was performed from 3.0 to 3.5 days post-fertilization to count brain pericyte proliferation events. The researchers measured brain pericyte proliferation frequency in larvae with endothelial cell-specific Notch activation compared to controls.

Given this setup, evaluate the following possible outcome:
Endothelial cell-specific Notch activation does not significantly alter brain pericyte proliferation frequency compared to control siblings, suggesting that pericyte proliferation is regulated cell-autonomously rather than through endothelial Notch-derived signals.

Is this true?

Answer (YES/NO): NO